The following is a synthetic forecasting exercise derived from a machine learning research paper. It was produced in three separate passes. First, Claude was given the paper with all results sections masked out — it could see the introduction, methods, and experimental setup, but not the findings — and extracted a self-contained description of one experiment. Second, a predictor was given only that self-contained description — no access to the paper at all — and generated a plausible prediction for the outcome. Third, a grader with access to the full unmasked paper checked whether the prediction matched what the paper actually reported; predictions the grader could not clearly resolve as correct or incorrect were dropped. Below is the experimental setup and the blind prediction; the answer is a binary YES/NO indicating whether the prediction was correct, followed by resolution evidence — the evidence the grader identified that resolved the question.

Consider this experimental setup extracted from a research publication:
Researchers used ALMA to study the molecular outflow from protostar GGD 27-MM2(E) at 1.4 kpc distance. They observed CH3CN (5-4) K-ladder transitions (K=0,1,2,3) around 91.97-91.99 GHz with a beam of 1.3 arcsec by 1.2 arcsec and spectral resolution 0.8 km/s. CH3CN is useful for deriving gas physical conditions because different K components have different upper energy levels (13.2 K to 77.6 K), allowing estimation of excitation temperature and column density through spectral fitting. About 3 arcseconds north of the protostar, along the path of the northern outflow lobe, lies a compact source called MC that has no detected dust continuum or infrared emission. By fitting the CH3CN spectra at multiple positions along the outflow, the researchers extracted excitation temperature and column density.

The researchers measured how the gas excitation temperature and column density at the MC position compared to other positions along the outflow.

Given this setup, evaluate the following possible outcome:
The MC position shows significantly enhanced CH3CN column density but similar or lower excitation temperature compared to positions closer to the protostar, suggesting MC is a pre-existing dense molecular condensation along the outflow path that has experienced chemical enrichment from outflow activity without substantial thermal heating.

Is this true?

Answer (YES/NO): NO